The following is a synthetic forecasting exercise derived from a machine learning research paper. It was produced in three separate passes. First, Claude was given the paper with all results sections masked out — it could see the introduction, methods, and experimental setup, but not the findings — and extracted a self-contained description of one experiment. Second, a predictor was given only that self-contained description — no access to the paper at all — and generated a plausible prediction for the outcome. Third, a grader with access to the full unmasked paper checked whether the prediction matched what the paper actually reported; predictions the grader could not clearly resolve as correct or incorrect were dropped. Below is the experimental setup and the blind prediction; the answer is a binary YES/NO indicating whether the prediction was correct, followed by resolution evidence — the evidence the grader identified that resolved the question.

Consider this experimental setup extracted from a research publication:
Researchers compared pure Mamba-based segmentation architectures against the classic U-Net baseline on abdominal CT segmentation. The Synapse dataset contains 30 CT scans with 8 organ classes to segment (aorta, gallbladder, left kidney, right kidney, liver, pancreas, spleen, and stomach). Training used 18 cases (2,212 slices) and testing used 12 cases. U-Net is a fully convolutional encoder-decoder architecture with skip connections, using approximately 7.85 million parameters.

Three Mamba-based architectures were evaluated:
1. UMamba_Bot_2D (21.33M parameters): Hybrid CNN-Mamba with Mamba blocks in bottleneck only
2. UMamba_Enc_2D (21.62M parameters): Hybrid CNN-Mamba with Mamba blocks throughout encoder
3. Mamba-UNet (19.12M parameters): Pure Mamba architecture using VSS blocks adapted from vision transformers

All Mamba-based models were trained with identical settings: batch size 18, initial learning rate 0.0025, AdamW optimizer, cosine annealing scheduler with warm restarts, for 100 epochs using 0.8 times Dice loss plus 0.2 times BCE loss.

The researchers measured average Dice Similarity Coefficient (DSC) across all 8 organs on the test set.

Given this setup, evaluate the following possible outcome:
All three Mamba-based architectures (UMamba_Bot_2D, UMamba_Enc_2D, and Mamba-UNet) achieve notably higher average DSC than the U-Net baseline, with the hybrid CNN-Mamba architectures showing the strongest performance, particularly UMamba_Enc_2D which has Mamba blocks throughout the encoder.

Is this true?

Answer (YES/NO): NO